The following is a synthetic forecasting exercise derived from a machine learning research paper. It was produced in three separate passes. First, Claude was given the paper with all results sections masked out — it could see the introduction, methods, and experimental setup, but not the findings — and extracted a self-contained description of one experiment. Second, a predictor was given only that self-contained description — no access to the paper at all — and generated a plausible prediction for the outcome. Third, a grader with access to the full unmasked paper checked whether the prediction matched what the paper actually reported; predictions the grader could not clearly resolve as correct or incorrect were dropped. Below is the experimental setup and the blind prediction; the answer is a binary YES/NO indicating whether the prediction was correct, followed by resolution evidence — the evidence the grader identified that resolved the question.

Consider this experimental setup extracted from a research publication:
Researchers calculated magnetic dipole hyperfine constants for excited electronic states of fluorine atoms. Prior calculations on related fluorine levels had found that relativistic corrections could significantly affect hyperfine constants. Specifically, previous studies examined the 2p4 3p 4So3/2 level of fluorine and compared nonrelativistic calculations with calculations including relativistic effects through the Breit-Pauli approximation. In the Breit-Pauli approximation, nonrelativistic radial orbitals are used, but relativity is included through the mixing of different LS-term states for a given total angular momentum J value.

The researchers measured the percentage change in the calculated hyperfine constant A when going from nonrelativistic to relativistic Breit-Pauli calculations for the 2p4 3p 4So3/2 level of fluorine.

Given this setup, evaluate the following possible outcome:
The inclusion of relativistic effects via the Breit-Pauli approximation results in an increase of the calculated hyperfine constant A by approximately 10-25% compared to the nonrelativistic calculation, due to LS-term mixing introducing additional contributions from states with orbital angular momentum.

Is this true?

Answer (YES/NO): NO